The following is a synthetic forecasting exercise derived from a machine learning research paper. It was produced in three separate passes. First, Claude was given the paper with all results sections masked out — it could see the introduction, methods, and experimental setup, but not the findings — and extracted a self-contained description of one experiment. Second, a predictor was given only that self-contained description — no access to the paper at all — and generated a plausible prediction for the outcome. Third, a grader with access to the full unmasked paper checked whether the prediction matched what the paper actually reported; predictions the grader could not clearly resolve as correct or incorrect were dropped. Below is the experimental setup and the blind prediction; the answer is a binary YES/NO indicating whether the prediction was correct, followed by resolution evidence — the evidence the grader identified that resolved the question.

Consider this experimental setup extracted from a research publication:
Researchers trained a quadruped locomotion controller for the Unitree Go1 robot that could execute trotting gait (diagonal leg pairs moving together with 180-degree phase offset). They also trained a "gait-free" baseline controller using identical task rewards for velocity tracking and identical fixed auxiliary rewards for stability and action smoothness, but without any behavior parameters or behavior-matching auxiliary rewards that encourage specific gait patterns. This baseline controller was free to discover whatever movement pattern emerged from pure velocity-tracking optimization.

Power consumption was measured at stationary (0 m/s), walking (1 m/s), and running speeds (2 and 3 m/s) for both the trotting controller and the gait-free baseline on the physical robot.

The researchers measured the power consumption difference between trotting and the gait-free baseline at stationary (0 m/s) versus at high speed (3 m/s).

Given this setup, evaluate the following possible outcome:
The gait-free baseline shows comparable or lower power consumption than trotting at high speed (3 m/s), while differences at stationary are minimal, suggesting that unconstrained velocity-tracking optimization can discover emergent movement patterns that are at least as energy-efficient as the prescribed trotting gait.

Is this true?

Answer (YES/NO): NO